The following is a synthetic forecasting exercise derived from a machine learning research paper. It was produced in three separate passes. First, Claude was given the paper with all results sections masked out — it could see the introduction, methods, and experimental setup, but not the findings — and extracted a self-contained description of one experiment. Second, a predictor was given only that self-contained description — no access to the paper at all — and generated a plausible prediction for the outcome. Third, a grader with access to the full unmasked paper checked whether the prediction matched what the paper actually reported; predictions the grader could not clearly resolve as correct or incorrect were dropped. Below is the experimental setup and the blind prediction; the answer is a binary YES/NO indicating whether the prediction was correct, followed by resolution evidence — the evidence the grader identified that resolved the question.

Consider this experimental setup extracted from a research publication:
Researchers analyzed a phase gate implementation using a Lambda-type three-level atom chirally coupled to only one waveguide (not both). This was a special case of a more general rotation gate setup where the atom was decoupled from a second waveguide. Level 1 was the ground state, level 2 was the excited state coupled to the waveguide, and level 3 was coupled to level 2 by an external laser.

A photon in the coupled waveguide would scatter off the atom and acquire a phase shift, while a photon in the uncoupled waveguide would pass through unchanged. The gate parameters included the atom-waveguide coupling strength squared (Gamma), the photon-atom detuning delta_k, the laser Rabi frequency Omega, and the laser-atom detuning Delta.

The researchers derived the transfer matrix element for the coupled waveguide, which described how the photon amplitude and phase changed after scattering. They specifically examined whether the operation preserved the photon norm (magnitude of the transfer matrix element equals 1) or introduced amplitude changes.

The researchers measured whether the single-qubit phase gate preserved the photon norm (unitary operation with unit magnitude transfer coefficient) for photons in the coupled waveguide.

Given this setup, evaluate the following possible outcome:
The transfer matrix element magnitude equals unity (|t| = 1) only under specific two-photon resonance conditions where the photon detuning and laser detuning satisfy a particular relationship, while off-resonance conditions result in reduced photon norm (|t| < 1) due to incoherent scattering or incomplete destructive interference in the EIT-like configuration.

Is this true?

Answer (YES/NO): NO